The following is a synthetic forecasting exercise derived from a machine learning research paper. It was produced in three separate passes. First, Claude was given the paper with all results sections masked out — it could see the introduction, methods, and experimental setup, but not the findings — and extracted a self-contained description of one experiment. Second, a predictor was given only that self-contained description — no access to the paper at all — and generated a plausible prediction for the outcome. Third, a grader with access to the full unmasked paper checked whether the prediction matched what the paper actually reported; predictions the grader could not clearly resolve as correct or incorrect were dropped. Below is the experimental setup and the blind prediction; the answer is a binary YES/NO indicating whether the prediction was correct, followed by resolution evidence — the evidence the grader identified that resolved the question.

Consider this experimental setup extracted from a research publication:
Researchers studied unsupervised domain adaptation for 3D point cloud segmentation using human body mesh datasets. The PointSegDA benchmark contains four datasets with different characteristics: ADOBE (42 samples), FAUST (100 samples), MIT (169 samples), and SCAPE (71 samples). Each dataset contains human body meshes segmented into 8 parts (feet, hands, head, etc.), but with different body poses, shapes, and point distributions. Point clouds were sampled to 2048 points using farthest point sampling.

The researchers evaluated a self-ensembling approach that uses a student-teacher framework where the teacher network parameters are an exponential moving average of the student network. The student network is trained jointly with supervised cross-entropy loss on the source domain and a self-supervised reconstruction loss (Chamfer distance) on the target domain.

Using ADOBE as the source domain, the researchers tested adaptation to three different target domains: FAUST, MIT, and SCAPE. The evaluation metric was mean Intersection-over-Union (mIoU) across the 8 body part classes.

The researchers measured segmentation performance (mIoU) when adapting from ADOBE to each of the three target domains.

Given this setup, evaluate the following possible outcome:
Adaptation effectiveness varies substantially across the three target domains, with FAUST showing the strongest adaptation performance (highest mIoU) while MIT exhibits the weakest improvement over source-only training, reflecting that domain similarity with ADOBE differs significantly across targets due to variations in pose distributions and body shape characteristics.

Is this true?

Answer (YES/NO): YES